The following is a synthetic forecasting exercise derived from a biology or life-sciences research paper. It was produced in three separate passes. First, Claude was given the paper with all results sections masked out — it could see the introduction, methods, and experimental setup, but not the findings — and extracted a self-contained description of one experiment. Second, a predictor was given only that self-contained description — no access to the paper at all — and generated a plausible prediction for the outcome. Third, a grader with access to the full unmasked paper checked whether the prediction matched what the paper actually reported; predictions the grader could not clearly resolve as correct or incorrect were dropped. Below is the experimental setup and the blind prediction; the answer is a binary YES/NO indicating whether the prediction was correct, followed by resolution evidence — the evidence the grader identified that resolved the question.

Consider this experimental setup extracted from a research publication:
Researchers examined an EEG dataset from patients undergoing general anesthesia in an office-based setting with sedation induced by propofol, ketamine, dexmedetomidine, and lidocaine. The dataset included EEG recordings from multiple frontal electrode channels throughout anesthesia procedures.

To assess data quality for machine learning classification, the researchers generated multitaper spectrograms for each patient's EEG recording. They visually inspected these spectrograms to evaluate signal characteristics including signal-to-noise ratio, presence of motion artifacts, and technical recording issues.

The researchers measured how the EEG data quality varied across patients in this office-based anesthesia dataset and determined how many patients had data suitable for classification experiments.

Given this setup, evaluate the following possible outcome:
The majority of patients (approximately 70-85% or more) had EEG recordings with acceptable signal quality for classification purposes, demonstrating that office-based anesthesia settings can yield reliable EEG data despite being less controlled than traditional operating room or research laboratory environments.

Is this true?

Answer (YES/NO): NO